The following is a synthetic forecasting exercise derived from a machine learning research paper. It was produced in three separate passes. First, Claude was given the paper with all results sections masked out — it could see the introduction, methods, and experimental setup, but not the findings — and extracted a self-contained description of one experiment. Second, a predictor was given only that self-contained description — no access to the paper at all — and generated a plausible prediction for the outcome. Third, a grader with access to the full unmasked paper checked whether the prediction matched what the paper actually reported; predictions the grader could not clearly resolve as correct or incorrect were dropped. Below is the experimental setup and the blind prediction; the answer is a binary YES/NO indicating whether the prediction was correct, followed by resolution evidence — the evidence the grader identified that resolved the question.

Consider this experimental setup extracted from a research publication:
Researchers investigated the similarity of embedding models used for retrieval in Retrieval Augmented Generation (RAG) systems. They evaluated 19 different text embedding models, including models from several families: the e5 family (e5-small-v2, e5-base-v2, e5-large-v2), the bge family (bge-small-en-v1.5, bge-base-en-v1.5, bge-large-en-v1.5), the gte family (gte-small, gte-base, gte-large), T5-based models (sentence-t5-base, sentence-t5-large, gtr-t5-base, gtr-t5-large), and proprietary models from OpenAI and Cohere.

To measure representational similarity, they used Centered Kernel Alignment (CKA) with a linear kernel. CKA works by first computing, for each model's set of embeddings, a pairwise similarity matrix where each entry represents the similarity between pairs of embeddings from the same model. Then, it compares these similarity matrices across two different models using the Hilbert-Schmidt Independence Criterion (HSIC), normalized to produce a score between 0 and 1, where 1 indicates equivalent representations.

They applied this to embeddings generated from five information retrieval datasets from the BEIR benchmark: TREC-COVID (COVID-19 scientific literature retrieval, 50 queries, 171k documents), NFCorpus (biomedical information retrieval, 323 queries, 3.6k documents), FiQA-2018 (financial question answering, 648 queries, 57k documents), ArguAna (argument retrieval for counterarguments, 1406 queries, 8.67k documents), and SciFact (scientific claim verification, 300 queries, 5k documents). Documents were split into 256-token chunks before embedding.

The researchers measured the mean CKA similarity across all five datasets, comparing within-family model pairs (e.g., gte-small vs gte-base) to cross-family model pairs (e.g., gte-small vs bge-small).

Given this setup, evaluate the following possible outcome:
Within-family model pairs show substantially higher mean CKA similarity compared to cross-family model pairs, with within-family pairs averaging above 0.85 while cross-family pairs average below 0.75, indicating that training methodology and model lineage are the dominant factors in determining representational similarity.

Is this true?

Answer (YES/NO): NO